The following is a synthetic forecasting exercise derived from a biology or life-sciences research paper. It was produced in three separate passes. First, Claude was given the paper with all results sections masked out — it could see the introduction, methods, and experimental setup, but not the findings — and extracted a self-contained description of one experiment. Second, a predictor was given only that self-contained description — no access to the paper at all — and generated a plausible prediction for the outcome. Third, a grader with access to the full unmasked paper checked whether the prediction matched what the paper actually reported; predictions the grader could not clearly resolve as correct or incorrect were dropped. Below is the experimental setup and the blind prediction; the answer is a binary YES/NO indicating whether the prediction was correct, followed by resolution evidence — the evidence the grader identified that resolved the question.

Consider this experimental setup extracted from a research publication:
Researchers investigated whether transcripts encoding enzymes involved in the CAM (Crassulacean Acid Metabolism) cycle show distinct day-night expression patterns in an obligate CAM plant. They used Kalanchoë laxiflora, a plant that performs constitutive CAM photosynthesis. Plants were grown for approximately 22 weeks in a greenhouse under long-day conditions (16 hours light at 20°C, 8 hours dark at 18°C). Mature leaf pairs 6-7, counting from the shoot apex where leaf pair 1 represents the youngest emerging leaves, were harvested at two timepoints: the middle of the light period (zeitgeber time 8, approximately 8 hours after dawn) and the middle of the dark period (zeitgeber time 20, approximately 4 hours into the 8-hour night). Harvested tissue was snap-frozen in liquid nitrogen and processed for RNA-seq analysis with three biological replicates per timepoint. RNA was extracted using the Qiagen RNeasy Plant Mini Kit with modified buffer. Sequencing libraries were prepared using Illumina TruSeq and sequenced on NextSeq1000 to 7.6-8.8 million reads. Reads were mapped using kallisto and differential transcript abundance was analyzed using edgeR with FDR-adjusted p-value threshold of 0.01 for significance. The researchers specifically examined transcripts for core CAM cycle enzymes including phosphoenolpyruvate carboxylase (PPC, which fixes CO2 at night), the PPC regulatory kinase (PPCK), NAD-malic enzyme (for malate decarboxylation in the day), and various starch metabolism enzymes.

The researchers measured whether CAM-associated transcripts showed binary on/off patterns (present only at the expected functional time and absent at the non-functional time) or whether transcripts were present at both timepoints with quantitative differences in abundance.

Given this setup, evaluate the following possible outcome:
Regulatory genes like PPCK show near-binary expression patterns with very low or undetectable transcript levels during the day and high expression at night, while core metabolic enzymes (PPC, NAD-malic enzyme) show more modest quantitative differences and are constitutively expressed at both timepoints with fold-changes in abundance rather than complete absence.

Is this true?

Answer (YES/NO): YES